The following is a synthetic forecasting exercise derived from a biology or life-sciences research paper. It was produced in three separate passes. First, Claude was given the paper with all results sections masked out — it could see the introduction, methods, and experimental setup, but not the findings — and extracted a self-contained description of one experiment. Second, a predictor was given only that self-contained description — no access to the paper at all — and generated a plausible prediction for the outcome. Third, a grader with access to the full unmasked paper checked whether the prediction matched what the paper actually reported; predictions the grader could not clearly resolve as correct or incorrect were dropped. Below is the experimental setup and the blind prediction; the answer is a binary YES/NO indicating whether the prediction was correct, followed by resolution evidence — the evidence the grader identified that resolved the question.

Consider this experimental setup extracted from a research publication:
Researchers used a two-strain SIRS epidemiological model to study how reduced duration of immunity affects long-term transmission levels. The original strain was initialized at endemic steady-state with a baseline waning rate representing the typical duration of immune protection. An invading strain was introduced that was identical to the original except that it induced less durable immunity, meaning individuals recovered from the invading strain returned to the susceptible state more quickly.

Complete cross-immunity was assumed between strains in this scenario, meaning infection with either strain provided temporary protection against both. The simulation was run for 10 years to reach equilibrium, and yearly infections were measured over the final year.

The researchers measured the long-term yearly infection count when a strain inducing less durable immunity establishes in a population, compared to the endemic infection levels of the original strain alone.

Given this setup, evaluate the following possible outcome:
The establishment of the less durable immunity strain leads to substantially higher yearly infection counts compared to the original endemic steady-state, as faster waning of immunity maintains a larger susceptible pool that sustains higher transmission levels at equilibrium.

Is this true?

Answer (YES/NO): YES